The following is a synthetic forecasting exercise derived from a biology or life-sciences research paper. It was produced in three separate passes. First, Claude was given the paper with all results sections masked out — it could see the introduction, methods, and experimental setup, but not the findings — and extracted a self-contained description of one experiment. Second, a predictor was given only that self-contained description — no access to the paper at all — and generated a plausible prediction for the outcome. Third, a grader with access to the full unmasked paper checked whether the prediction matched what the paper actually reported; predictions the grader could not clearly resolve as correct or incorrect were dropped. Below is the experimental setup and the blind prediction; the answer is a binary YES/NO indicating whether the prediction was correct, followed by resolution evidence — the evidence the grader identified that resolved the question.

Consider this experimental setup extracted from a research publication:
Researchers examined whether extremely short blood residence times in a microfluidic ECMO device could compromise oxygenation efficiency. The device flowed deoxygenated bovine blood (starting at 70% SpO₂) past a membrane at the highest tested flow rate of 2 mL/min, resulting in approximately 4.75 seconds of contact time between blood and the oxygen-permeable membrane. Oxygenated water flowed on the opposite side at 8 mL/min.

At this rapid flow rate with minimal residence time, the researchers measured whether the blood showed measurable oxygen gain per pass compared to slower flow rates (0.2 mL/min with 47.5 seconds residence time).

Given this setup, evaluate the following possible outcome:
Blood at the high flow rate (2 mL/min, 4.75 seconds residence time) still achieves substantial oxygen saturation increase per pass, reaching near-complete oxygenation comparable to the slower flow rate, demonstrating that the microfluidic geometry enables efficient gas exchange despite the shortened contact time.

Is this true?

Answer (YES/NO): NO